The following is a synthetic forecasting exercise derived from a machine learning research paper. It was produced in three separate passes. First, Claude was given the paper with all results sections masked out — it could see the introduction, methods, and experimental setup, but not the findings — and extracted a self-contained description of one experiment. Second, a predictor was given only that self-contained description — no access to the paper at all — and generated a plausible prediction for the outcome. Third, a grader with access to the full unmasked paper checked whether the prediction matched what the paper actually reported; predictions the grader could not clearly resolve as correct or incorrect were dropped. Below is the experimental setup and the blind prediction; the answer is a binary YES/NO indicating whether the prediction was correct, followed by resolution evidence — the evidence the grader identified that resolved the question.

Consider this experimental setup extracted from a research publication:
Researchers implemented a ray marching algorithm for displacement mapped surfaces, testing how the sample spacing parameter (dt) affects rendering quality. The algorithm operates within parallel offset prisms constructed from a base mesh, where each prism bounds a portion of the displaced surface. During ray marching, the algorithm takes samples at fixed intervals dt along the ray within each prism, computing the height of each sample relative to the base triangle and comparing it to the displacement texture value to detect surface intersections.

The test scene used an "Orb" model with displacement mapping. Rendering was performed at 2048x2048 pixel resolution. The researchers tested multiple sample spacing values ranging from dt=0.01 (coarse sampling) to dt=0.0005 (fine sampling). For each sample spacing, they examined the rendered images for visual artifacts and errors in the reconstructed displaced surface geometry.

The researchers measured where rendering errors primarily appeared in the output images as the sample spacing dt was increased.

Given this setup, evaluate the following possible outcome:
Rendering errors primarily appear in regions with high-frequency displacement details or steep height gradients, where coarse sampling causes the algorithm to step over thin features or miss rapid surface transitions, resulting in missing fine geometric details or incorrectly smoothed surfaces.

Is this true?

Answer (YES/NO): NO